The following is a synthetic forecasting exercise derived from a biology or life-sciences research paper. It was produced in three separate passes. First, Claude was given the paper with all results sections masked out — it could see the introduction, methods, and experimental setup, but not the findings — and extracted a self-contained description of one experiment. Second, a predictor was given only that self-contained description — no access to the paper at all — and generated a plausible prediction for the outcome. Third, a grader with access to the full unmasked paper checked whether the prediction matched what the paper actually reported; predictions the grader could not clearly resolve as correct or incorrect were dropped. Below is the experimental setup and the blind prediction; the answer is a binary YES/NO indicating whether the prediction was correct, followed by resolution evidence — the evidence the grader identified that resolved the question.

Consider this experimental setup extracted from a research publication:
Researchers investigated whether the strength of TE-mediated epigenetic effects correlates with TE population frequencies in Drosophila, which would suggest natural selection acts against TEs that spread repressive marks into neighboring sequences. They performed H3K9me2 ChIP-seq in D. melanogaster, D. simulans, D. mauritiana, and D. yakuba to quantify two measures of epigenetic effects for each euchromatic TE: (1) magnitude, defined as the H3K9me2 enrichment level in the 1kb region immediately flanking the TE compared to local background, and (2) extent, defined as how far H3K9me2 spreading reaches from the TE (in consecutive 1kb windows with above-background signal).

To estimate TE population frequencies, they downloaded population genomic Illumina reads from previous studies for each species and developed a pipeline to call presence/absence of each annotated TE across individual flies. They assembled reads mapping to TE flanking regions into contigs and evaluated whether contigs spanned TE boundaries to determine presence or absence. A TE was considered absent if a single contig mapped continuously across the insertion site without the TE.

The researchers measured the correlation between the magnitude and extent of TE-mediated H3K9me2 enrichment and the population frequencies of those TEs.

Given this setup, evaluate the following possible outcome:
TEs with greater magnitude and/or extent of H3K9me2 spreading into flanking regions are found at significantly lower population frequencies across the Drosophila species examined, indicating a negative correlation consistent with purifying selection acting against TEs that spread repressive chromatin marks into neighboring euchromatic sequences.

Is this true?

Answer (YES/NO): YES